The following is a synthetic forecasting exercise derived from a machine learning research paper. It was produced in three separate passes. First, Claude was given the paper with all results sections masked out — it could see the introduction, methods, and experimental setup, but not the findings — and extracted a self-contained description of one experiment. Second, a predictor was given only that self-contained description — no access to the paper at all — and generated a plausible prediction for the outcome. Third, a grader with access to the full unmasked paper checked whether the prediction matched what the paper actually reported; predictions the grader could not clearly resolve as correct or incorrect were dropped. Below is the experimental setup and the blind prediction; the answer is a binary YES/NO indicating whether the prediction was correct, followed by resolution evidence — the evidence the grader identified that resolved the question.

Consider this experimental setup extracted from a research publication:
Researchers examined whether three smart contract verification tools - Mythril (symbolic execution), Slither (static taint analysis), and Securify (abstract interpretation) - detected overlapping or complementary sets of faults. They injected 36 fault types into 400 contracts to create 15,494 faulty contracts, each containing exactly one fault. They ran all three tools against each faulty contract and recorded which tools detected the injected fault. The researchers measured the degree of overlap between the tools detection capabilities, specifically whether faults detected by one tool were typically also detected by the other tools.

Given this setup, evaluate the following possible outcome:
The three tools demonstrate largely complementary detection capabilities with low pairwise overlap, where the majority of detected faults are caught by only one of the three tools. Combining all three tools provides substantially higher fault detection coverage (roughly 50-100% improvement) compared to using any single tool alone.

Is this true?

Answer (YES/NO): NO